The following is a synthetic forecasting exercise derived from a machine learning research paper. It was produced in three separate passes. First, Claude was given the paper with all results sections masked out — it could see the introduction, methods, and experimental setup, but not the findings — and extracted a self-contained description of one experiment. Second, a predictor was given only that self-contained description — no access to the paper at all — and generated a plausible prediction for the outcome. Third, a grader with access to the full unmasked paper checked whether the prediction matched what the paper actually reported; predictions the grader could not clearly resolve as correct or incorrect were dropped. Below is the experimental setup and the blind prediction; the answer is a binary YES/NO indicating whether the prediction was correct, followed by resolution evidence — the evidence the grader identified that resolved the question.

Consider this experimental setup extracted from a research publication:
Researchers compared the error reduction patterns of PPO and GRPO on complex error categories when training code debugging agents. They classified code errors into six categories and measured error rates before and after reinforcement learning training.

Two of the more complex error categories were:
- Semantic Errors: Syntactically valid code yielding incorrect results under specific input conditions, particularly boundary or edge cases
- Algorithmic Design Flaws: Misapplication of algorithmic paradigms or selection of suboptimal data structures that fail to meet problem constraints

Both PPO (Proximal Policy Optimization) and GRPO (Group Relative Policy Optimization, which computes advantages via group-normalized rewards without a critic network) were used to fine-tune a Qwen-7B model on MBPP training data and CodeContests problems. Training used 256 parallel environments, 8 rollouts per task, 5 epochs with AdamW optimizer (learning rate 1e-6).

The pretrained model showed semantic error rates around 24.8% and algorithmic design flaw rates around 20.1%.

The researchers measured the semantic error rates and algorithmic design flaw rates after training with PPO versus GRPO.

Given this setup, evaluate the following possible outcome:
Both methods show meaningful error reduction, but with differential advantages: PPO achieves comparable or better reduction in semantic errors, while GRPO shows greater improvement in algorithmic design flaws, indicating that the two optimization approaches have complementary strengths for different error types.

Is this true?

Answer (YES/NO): NO